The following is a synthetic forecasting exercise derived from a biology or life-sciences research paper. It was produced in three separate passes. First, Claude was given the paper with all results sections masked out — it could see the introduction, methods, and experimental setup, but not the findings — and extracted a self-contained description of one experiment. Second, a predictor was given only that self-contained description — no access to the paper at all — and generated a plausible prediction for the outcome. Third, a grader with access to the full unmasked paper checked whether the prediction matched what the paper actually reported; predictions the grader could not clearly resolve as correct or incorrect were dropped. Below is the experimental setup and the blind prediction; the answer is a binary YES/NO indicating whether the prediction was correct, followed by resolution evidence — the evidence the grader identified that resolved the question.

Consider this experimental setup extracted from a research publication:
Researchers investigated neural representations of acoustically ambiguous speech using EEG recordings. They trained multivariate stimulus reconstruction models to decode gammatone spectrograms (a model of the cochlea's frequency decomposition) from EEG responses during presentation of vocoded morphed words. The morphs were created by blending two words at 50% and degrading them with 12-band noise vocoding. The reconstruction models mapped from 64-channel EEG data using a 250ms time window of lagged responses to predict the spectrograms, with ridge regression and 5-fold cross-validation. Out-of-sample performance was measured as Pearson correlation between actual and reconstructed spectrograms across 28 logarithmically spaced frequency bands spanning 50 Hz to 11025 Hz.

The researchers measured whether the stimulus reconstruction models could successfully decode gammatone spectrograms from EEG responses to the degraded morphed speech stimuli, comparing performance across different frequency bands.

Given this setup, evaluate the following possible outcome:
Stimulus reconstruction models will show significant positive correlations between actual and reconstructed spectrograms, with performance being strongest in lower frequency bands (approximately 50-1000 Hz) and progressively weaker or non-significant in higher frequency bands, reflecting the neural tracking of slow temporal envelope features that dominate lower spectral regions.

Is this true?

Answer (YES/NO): NO